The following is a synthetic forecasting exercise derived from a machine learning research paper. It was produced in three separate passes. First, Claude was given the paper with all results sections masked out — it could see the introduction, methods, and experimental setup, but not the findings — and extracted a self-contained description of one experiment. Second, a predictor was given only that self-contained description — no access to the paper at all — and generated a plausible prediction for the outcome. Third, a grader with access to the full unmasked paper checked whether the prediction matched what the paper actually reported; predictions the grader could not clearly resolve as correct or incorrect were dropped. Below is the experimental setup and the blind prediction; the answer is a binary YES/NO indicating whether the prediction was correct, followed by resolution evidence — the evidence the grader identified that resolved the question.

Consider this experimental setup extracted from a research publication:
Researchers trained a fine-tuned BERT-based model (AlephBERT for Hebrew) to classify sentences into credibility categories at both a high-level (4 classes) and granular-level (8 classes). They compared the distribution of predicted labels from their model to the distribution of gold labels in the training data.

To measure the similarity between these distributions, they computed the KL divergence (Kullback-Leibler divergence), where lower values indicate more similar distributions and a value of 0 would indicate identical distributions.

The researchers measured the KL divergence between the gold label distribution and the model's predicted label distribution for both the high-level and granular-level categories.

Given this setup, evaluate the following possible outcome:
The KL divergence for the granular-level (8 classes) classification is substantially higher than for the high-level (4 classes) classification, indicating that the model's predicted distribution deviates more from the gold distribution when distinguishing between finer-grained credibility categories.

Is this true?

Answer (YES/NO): YES